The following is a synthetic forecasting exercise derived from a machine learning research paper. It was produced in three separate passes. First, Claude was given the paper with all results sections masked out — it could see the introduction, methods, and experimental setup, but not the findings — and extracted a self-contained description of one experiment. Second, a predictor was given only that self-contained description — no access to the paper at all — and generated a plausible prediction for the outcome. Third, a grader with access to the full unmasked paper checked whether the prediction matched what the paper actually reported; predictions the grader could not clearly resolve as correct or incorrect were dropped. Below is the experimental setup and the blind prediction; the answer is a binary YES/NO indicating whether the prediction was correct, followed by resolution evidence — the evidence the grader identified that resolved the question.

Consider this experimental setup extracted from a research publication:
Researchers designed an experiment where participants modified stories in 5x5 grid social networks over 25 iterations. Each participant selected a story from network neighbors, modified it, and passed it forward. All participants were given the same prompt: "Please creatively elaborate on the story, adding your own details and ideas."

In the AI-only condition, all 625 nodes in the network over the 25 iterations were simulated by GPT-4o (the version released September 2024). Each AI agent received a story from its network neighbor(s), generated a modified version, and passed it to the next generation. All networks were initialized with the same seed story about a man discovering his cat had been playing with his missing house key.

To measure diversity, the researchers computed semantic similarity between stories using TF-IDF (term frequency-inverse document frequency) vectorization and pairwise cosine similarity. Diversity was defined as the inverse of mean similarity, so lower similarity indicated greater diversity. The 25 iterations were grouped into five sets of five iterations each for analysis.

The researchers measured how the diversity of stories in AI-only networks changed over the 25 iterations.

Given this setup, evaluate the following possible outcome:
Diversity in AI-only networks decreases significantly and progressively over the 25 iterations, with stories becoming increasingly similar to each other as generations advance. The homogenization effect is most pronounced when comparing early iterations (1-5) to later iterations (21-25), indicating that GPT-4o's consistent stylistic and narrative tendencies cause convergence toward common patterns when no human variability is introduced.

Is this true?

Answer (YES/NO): YES